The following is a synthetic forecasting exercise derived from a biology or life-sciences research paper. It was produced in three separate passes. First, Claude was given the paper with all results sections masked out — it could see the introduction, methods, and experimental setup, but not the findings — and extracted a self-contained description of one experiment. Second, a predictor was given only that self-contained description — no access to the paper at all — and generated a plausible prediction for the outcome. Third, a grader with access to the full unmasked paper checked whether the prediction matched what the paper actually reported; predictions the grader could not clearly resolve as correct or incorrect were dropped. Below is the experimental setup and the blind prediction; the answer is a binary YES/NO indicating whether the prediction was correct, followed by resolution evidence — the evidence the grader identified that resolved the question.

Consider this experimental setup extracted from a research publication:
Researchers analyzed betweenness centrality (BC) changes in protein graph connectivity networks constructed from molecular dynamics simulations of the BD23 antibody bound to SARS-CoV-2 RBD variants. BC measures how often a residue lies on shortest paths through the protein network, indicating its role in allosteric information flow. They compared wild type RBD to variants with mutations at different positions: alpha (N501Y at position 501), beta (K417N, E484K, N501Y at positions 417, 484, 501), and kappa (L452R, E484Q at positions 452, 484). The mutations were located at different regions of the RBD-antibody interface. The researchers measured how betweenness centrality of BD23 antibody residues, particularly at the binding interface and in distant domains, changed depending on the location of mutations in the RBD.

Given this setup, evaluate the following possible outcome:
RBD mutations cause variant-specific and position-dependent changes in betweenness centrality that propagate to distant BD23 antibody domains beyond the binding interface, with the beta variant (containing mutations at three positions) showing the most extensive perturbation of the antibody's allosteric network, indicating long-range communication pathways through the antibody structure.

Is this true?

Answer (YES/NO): NO